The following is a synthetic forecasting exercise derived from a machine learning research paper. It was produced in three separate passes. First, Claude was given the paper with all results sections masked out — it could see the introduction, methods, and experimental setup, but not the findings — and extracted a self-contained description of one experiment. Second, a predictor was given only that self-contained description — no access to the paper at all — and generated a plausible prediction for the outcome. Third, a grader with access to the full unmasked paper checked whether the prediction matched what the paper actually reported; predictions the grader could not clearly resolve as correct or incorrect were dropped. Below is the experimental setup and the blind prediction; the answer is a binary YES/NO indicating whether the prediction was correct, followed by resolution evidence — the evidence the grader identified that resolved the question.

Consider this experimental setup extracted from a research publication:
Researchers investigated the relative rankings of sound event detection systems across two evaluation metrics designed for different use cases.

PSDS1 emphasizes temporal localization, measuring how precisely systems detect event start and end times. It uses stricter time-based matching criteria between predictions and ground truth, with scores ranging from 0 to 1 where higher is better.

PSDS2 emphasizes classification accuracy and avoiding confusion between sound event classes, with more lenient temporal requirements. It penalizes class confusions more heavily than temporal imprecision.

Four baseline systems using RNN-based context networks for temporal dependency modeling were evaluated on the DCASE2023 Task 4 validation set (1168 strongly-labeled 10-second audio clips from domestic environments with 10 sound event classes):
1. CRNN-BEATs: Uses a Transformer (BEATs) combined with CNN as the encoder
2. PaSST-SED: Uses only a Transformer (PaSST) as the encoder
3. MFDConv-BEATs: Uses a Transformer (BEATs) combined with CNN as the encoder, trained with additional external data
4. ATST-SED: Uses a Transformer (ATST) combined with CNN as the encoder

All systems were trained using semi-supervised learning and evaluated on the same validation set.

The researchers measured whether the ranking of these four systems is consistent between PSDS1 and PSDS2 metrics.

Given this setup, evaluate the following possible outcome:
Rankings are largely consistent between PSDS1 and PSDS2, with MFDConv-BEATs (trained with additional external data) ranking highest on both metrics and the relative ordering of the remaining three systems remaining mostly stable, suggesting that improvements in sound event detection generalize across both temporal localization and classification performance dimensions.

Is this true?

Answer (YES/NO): NO